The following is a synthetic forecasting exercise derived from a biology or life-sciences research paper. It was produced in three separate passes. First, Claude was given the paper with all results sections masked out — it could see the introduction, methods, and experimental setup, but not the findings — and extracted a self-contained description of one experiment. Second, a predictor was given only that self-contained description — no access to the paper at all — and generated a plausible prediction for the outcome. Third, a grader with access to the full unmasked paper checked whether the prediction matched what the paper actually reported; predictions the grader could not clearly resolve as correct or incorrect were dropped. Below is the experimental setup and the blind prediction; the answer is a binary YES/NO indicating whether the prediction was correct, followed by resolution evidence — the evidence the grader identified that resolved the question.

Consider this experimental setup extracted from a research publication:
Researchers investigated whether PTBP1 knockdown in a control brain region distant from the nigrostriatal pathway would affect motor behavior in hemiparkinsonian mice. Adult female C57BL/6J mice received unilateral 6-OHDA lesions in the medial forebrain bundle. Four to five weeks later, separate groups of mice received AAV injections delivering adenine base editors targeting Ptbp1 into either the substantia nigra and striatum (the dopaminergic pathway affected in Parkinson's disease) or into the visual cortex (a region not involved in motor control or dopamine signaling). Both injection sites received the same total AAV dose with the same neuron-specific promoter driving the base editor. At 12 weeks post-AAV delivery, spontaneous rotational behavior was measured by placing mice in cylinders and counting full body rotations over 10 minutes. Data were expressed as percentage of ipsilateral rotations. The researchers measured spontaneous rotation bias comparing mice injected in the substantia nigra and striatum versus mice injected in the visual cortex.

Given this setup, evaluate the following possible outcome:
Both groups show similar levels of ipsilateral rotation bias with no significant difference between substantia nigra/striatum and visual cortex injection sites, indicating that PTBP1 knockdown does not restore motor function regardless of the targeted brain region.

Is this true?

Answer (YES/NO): NO